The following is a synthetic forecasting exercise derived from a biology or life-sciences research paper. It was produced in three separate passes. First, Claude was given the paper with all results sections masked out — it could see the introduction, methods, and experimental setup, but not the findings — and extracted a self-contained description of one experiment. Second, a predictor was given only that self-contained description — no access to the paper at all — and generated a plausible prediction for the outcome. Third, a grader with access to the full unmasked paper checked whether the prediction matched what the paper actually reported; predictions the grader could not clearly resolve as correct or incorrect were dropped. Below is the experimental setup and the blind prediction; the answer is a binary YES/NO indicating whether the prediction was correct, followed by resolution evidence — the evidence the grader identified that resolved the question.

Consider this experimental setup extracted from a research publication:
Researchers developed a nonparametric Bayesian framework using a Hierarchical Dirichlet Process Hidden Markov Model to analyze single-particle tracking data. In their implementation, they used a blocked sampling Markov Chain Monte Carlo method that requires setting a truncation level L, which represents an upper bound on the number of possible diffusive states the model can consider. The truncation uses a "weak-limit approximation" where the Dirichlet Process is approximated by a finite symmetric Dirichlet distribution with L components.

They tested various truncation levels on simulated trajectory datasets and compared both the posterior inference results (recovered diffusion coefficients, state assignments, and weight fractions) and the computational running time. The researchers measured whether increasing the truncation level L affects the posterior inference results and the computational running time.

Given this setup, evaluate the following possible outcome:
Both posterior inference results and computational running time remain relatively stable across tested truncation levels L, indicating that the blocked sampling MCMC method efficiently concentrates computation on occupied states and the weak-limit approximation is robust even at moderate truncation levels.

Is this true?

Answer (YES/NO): NO